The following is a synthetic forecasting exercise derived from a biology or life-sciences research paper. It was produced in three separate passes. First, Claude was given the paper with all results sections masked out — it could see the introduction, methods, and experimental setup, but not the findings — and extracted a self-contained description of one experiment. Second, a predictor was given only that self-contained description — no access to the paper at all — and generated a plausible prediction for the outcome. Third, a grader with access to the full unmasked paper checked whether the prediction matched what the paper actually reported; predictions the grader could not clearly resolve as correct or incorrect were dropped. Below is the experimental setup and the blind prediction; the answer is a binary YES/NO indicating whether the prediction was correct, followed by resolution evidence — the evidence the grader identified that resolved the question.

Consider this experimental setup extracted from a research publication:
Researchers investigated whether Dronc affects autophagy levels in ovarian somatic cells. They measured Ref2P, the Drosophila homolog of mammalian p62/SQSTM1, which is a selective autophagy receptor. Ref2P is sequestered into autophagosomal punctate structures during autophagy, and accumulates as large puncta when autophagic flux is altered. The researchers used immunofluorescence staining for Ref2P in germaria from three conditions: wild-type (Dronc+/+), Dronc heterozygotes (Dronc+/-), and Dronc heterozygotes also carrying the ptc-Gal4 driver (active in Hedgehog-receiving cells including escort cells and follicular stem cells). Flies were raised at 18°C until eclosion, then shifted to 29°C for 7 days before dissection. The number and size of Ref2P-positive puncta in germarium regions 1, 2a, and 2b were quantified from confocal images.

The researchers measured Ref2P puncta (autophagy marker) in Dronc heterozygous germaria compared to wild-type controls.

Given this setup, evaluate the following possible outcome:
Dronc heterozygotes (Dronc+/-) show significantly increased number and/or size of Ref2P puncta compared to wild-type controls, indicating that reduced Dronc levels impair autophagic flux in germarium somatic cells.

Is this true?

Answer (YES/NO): NO